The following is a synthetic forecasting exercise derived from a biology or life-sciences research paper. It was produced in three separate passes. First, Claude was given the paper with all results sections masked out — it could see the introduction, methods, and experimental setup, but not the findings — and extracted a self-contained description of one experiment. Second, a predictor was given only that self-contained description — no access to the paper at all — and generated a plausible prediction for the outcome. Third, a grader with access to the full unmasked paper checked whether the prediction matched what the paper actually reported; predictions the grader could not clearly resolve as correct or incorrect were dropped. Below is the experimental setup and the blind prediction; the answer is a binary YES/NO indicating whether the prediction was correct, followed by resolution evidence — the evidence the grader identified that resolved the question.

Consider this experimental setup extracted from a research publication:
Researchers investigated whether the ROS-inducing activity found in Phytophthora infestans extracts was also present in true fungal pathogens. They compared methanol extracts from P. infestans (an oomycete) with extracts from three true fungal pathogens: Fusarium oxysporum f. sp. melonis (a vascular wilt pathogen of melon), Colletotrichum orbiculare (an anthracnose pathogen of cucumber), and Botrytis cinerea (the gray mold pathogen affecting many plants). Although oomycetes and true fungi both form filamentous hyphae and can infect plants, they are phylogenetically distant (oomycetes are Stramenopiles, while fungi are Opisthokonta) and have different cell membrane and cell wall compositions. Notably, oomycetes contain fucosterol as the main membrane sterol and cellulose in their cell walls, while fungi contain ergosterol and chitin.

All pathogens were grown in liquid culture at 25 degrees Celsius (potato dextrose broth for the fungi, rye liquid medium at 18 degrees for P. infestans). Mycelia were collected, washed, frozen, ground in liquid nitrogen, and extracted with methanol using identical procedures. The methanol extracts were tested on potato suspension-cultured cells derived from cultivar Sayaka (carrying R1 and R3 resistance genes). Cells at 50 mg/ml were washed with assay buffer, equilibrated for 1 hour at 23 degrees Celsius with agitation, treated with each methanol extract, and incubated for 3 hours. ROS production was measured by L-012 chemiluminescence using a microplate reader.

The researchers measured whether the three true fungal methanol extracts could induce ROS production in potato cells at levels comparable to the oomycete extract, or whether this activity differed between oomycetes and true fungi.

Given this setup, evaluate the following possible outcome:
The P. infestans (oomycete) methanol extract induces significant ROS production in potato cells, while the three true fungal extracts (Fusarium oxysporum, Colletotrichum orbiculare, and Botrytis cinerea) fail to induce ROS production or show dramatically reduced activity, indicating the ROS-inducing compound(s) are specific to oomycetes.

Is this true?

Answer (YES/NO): YES